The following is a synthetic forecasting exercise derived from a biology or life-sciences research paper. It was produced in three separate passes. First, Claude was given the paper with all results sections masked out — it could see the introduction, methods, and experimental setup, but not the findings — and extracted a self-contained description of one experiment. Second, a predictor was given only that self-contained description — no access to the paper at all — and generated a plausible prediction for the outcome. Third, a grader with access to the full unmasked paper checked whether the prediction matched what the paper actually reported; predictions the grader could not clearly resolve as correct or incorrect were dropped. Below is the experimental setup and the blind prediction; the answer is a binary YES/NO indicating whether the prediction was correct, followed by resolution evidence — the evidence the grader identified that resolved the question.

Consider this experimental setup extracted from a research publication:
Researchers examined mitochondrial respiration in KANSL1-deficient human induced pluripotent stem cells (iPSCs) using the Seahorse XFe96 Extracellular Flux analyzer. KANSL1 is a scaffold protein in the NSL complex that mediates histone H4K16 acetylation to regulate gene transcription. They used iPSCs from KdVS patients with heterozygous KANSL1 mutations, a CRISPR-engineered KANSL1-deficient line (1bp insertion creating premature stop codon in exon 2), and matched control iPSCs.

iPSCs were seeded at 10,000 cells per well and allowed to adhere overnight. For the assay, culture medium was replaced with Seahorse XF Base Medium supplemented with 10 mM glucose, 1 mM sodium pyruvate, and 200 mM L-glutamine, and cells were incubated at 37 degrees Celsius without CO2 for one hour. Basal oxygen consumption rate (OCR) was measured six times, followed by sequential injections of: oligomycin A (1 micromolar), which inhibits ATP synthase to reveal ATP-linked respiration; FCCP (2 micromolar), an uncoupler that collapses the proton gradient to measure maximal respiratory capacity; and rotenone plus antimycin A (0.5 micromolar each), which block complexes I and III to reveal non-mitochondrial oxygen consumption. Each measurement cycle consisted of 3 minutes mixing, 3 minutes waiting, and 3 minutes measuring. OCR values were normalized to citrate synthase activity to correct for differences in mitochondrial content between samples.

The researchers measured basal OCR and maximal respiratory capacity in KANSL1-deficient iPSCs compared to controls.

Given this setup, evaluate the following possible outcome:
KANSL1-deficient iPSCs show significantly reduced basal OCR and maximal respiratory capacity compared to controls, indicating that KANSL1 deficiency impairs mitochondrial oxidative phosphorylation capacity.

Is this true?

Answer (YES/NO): NO